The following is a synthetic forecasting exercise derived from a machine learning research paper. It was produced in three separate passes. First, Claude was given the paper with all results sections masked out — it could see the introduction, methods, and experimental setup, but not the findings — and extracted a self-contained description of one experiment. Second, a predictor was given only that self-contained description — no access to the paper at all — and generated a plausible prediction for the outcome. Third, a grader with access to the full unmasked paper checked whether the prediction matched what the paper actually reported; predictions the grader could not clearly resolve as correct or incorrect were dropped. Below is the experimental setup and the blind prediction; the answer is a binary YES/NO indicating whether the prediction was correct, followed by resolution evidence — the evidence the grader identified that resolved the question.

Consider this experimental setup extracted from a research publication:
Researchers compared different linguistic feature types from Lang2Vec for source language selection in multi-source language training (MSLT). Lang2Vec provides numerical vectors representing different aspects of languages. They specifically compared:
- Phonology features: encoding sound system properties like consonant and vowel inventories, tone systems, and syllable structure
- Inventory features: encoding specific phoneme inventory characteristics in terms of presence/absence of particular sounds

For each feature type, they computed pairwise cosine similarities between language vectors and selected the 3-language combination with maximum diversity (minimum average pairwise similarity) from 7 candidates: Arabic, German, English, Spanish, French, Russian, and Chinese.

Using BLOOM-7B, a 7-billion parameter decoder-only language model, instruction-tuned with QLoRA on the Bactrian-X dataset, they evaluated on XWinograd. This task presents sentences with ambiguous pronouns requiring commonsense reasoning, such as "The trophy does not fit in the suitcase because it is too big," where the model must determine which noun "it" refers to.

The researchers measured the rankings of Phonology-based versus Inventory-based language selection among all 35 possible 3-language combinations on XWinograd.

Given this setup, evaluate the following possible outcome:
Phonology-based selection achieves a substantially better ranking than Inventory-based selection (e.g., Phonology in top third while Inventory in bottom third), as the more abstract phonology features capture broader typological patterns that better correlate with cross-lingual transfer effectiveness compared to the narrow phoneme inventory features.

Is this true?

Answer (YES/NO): NO